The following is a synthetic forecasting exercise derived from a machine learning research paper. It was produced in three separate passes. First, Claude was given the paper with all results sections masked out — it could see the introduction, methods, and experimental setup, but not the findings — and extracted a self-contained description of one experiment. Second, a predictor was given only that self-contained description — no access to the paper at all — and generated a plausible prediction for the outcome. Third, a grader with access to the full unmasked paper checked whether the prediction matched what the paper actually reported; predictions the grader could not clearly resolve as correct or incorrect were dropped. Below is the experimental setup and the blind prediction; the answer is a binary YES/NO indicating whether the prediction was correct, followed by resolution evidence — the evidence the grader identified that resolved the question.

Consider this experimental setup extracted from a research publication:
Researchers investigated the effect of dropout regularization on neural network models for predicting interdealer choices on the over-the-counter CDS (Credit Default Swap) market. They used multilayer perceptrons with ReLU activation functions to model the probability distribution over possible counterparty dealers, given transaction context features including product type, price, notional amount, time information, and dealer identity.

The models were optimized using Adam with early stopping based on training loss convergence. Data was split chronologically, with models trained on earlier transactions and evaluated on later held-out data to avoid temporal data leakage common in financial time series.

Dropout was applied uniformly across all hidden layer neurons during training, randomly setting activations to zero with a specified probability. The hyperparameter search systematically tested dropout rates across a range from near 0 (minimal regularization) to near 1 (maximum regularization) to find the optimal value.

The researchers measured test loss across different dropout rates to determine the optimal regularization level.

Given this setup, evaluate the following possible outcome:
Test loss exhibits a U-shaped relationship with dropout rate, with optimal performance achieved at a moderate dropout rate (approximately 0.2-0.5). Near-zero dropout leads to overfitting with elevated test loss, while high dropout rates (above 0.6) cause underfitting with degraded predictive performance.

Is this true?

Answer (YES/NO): NO